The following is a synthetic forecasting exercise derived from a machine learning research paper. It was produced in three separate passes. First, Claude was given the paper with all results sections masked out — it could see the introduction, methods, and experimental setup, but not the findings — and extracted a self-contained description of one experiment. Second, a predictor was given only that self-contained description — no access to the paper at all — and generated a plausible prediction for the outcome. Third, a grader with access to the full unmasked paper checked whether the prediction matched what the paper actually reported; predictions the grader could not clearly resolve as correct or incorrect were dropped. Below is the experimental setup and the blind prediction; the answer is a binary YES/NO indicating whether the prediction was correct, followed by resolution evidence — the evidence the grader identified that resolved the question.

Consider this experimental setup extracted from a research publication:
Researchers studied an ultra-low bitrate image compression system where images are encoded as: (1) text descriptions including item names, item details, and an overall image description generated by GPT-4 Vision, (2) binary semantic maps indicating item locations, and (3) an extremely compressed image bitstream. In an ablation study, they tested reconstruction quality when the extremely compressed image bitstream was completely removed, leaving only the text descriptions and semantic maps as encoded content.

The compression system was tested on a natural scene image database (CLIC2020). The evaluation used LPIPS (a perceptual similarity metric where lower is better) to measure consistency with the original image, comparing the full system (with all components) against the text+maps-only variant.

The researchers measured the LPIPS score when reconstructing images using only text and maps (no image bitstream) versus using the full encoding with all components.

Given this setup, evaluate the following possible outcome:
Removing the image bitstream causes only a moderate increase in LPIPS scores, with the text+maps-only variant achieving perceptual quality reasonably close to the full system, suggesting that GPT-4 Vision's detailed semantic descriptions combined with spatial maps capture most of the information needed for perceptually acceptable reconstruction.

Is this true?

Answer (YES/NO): NO